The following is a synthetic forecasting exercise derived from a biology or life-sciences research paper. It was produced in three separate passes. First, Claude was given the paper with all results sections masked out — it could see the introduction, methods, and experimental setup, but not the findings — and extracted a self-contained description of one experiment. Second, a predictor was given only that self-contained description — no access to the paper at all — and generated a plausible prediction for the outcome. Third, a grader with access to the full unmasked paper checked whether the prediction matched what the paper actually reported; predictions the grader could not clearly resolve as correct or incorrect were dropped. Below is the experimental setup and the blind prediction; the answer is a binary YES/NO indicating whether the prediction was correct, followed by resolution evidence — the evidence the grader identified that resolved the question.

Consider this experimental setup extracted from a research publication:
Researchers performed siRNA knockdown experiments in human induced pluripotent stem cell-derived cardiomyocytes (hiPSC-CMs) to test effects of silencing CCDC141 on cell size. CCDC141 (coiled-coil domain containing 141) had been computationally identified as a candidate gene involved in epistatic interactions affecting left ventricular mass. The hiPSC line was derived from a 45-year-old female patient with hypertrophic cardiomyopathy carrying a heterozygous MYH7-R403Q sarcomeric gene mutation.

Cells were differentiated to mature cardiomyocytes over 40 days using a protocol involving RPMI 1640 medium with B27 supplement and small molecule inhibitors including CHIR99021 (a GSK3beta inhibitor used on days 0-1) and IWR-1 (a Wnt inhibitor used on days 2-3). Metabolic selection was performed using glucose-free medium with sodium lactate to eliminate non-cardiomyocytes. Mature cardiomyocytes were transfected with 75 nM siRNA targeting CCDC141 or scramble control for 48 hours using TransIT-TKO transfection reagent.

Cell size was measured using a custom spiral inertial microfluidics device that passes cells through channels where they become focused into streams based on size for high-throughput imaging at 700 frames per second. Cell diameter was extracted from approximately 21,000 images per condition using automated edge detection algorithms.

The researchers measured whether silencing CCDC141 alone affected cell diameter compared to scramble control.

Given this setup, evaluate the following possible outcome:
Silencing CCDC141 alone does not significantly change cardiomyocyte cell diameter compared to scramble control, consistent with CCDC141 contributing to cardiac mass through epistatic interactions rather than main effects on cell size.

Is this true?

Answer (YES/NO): NO